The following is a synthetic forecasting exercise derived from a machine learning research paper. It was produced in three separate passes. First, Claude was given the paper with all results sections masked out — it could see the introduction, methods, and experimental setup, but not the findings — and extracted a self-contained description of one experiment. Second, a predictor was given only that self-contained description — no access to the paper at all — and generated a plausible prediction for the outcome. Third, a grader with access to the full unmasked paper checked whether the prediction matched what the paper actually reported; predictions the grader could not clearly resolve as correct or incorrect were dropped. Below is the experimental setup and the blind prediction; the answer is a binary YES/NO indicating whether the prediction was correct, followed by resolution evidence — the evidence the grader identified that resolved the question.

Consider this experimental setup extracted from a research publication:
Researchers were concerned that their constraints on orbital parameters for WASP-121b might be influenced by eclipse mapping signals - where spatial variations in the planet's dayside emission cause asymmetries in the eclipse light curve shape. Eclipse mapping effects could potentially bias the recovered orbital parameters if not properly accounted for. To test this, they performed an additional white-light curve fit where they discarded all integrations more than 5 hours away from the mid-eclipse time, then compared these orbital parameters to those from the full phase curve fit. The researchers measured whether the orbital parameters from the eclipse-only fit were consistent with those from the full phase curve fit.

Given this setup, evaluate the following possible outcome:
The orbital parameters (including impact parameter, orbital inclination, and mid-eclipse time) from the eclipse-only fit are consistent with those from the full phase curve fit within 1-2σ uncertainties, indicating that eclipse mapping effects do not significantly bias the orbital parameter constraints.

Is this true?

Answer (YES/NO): YES